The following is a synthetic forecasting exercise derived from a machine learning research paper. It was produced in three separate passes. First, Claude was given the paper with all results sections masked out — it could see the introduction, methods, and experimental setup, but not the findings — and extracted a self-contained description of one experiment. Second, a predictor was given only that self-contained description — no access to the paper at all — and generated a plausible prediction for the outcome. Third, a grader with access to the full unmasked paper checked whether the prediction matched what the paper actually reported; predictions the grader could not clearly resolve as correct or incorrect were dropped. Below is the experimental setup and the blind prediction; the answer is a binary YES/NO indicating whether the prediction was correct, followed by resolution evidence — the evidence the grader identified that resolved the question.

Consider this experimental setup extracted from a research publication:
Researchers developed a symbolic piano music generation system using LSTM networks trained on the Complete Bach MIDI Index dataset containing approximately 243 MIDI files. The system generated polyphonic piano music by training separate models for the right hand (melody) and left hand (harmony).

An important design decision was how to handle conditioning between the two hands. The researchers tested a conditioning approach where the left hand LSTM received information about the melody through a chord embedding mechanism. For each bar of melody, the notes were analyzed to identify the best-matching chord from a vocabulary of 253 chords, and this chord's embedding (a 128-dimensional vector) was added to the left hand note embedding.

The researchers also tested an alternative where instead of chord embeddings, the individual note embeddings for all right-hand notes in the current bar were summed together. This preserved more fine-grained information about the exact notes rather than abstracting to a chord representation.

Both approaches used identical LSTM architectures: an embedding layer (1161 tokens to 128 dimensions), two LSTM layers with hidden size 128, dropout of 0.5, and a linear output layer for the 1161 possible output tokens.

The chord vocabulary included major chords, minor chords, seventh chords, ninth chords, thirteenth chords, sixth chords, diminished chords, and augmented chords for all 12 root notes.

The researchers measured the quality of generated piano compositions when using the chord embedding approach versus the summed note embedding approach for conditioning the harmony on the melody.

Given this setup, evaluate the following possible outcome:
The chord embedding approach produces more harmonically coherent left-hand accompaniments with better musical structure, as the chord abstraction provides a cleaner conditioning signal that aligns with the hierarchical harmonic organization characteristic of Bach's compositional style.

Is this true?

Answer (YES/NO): YES